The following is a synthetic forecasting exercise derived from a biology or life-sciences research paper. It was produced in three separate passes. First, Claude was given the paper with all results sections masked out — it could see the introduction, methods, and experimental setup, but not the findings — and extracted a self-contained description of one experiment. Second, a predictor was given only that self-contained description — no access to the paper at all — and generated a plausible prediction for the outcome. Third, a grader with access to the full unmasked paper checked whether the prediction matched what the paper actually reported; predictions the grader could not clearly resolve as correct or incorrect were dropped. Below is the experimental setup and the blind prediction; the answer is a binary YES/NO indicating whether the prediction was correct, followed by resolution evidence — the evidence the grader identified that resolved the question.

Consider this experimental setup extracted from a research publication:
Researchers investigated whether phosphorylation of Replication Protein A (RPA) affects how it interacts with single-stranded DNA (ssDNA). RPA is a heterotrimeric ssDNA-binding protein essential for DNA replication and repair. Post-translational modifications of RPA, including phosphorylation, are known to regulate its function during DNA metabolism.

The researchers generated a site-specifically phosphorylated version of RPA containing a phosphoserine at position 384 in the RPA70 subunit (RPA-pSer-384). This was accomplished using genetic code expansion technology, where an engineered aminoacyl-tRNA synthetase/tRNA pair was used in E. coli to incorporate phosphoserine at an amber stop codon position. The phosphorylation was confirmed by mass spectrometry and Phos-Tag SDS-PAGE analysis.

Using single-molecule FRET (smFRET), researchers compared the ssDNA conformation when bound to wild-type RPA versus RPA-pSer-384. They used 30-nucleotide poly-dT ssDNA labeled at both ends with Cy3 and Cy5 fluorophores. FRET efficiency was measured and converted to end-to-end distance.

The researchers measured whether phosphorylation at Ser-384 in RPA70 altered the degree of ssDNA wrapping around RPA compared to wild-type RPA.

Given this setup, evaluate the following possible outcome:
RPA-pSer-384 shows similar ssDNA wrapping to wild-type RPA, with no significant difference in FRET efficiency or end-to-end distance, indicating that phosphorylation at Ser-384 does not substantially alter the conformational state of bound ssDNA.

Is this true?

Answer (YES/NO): NO